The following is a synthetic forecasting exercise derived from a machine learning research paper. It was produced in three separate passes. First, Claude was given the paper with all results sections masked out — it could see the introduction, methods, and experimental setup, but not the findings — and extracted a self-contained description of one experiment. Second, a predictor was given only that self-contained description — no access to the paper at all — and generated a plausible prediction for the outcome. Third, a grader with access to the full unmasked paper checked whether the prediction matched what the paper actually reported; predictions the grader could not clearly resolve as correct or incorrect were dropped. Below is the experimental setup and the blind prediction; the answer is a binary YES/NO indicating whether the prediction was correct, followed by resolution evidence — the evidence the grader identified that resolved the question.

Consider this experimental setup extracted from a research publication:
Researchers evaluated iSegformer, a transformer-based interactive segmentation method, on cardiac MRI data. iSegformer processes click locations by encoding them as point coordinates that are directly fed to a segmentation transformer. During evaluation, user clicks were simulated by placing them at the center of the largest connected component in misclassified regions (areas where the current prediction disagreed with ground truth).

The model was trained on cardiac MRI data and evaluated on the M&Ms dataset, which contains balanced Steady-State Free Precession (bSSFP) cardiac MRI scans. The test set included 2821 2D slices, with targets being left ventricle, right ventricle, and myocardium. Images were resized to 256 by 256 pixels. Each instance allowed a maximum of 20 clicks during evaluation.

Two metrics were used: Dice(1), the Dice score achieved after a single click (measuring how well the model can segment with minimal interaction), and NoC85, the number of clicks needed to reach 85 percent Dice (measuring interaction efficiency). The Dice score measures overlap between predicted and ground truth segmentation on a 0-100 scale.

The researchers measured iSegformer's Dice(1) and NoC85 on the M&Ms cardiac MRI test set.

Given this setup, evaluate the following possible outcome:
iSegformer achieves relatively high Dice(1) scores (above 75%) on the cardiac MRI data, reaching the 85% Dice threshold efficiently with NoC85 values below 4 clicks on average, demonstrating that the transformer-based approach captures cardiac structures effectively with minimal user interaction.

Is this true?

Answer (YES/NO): NO